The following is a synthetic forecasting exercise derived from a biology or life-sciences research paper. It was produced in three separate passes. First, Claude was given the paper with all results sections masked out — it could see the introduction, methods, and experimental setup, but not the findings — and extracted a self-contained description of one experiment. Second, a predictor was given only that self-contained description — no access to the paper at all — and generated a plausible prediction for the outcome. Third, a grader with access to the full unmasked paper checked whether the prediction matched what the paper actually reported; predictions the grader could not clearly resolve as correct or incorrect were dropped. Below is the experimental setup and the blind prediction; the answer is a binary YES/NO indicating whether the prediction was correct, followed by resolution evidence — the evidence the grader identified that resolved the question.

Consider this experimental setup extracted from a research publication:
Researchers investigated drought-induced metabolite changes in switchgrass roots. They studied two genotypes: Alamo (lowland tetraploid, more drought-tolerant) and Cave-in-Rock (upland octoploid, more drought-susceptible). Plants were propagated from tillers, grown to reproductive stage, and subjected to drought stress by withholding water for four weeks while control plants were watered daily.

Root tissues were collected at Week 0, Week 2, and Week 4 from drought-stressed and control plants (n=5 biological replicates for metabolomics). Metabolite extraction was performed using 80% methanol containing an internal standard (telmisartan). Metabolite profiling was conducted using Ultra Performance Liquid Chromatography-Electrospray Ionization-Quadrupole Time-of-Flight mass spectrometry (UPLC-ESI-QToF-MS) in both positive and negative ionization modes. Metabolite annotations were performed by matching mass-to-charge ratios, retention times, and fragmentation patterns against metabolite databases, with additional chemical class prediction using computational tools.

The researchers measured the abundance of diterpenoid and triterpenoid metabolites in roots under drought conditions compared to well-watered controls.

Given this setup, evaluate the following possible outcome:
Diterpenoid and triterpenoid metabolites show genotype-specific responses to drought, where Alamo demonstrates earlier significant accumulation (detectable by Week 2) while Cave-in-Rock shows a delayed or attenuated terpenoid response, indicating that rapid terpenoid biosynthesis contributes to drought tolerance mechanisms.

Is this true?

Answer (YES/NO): NO